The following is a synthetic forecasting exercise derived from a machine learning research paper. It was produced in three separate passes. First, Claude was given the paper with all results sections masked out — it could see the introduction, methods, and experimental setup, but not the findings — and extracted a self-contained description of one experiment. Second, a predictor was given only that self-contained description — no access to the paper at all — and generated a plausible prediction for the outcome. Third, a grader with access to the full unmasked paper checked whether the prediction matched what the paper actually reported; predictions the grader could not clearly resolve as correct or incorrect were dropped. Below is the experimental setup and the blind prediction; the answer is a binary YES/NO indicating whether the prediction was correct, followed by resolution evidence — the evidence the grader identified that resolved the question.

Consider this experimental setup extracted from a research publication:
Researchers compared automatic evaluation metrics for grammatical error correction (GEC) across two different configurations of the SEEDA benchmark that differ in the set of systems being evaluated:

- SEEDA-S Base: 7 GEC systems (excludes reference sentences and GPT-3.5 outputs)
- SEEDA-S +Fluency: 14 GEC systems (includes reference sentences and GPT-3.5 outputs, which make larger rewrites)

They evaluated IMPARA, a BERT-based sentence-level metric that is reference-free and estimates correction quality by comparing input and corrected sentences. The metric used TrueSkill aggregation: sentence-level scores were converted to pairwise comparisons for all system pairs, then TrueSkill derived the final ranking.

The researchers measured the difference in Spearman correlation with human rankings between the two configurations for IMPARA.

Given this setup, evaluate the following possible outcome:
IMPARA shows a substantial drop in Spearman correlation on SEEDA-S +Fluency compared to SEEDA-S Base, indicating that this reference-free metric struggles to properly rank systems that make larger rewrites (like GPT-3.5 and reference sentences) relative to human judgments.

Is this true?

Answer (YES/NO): NO